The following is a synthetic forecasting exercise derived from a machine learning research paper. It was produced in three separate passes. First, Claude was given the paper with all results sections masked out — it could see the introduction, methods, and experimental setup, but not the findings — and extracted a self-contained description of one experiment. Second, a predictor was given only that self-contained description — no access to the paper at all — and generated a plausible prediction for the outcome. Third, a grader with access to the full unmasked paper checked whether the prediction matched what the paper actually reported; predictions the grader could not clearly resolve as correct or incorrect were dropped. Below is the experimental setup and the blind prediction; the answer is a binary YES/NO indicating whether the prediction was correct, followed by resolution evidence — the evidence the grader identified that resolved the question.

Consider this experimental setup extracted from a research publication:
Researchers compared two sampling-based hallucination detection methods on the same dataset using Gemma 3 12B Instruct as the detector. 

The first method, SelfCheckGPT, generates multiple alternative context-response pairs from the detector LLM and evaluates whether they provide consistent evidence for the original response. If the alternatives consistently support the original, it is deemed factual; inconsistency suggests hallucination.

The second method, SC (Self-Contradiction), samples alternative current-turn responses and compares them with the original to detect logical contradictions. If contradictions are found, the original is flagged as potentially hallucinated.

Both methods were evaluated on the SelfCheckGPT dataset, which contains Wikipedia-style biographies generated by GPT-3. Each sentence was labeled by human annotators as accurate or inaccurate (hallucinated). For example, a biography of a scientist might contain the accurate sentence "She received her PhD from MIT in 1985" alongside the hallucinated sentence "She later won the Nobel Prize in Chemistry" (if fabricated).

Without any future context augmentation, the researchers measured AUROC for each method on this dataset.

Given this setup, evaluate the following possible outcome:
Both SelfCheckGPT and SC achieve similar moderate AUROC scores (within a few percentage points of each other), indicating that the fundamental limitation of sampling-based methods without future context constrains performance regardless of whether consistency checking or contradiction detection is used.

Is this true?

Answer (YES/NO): YES